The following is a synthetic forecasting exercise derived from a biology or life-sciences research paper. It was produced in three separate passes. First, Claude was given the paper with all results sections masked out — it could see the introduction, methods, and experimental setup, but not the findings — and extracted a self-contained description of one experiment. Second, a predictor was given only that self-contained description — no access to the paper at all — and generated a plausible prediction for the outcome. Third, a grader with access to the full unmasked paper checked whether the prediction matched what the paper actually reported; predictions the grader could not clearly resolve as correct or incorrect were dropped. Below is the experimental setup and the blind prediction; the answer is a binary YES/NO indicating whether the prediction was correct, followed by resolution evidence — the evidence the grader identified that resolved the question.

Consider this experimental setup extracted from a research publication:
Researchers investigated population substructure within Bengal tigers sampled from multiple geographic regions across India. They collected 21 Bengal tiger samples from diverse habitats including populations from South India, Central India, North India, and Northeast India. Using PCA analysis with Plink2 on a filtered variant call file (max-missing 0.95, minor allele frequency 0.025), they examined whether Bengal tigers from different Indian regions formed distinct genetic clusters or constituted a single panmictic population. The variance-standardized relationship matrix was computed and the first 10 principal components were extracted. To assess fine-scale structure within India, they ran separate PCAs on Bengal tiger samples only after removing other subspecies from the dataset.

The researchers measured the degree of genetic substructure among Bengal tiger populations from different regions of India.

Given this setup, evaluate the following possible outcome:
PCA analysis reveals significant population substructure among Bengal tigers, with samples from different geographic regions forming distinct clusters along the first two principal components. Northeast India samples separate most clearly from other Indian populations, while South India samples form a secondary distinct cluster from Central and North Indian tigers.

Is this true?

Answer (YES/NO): YES